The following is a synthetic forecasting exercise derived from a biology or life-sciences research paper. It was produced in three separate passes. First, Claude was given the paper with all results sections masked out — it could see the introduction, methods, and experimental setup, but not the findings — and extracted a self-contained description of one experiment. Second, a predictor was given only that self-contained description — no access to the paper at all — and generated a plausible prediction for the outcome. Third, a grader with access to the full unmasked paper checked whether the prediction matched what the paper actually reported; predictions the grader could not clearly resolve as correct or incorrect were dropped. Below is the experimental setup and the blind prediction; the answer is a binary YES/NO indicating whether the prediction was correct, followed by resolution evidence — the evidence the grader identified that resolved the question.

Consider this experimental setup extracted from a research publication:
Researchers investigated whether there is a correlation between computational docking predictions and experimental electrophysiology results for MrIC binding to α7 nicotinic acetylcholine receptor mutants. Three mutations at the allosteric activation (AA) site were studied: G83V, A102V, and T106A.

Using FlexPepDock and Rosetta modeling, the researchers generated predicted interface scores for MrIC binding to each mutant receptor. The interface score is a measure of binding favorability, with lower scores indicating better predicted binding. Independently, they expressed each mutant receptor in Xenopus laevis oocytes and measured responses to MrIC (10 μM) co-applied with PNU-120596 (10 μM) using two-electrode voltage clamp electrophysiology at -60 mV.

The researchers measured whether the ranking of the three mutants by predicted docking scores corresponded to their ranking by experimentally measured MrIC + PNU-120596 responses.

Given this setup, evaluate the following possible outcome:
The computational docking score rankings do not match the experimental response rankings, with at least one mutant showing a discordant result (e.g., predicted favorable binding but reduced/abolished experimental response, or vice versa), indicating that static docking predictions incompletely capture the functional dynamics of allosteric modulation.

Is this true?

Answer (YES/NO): YES